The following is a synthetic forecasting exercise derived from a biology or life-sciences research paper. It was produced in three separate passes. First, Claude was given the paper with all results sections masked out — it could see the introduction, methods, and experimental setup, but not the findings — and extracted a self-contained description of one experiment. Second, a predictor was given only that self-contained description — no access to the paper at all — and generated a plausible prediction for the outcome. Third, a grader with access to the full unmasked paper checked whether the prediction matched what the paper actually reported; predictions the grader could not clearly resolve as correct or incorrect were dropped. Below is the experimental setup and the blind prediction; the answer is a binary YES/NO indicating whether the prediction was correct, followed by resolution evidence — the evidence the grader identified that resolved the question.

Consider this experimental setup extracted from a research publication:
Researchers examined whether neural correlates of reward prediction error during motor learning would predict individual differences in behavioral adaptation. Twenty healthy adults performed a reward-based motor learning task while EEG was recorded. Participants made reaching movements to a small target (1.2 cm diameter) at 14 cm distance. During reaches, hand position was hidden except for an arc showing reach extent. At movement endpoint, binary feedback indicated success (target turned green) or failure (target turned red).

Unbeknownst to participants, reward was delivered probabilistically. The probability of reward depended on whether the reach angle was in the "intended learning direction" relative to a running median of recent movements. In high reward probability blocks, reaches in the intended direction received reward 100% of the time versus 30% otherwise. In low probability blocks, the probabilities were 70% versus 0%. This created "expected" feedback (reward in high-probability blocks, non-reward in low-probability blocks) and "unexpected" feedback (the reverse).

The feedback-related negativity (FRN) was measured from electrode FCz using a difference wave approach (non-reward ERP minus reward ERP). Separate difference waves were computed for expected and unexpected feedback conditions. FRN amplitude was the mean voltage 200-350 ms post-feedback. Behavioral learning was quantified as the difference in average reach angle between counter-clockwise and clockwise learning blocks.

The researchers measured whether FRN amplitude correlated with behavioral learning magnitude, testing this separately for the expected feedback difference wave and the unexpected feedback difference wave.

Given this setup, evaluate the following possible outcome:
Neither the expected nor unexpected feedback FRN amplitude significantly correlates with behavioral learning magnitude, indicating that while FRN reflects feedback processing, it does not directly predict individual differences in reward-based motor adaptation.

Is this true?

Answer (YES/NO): NO